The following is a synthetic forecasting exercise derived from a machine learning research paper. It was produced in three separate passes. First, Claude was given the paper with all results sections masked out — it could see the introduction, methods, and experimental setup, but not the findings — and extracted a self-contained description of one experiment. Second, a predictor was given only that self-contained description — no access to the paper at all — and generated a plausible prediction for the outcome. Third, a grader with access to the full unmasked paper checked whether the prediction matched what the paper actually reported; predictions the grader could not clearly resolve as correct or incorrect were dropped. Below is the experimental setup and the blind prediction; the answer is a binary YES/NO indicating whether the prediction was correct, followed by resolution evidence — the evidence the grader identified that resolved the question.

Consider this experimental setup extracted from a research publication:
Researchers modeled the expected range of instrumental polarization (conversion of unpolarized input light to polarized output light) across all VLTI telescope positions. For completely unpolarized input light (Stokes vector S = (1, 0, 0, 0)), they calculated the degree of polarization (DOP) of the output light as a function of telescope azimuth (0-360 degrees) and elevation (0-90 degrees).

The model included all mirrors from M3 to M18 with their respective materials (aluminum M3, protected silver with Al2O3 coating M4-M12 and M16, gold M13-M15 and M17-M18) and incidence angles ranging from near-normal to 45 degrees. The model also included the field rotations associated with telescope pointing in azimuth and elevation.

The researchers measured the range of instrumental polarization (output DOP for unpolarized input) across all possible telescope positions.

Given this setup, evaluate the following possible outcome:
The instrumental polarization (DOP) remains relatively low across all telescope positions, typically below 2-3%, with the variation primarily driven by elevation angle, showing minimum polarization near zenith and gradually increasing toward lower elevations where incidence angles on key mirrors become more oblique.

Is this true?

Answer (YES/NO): NO